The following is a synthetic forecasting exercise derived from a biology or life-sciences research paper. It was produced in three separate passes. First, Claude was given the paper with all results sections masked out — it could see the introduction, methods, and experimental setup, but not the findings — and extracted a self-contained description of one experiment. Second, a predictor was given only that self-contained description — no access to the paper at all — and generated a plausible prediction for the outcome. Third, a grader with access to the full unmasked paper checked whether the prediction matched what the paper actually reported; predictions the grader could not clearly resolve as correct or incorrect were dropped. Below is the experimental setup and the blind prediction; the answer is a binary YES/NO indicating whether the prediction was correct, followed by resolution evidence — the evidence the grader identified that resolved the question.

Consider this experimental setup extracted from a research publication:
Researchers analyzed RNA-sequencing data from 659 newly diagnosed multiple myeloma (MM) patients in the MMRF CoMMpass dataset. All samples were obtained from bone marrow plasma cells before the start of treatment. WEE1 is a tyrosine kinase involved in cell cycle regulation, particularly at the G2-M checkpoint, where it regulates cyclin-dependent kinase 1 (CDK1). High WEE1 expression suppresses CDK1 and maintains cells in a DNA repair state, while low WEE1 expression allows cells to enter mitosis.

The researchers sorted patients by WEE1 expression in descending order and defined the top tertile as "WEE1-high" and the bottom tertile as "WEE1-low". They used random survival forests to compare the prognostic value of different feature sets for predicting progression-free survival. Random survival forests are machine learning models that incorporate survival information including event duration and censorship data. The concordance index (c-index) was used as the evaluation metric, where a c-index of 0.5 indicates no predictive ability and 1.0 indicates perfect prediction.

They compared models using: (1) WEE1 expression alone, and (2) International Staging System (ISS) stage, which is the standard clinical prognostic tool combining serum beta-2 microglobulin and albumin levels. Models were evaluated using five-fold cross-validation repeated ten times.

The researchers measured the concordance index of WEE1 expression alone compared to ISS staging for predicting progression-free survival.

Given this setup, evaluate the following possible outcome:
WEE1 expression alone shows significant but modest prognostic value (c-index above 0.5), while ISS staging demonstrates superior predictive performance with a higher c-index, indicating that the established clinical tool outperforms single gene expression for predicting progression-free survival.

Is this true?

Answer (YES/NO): NO